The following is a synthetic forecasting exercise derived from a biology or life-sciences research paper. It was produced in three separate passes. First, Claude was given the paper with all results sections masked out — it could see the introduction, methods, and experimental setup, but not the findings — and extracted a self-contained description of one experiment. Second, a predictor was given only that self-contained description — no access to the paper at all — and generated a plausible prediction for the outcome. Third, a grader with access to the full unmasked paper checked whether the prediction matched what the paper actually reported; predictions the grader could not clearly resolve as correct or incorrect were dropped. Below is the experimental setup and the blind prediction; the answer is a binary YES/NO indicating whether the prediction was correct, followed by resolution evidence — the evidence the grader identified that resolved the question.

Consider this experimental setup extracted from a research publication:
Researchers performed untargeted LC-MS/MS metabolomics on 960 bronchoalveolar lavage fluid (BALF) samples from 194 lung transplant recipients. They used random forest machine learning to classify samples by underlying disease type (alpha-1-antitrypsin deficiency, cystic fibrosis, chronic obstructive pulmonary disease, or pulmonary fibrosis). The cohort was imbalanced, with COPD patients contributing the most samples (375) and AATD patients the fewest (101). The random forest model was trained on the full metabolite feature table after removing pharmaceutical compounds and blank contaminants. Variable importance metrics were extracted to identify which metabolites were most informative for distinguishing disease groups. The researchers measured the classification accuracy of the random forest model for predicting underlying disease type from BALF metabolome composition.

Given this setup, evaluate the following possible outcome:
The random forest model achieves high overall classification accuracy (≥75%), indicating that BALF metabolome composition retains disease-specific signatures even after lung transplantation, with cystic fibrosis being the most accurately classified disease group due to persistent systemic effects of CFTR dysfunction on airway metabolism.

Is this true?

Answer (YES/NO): NO